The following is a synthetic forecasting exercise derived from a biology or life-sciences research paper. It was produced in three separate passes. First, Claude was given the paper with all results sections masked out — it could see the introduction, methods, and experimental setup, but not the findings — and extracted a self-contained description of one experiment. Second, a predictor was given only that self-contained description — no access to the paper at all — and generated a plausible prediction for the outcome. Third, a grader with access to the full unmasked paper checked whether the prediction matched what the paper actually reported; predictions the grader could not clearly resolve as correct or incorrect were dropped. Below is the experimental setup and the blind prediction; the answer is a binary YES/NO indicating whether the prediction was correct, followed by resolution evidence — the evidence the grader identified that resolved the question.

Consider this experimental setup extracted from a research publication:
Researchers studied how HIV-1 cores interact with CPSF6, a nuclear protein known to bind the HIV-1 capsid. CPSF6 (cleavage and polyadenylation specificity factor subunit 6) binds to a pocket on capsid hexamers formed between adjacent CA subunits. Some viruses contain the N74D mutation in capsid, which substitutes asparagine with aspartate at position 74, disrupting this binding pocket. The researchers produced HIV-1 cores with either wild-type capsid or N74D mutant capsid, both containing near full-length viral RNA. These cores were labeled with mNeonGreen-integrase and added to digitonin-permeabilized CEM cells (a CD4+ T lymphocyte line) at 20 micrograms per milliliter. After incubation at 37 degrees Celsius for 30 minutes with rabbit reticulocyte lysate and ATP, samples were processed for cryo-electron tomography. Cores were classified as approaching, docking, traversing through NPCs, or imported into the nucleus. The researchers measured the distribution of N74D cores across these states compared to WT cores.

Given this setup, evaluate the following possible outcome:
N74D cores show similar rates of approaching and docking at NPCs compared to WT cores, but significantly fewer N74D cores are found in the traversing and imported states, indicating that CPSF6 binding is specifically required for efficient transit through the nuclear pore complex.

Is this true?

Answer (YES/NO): NO